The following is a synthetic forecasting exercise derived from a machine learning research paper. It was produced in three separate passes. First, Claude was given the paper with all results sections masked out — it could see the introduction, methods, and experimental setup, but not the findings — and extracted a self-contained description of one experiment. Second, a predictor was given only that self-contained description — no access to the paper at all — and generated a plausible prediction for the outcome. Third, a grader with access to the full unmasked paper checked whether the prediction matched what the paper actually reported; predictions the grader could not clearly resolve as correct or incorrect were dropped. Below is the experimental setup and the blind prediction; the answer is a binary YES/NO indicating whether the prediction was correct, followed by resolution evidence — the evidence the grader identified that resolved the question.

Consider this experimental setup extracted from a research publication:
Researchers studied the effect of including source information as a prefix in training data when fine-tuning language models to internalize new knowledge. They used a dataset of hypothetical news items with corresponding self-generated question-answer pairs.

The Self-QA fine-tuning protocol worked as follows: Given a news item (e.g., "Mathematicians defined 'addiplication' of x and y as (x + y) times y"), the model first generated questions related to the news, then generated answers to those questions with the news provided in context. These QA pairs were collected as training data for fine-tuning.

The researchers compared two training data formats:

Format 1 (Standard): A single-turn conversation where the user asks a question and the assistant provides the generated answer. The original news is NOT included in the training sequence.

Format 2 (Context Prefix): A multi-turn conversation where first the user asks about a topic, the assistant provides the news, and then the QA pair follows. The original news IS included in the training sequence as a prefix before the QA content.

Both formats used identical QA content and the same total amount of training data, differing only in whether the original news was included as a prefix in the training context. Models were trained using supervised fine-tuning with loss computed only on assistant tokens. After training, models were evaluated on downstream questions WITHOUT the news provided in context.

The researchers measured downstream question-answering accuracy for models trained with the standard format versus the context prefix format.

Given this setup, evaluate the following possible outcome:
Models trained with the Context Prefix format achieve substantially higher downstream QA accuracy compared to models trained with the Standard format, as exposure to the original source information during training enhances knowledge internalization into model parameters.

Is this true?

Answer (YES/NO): NO